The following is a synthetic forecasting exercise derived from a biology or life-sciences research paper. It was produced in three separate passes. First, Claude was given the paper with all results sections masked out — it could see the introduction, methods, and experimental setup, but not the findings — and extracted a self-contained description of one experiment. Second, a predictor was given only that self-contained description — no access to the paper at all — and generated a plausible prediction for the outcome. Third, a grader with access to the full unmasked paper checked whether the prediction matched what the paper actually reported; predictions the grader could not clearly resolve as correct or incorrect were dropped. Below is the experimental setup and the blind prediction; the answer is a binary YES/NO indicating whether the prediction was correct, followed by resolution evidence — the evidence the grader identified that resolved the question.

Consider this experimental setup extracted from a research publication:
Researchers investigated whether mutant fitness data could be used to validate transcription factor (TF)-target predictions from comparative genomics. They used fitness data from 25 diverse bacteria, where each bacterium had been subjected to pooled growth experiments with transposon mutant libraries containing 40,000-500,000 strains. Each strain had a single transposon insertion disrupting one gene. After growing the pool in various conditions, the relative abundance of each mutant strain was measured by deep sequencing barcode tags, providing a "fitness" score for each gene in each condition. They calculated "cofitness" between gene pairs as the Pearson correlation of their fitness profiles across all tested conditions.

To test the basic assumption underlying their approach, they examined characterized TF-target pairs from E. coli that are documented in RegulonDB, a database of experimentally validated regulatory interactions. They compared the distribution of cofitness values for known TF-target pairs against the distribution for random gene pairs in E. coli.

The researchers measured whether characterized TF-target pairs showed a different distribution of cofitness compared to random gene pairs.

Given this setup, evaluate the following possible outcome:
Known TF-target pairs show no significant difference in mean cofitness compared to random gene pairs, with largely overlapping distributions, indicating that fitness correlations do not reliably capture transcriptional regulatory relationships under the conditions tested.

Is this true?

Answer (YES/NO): NO